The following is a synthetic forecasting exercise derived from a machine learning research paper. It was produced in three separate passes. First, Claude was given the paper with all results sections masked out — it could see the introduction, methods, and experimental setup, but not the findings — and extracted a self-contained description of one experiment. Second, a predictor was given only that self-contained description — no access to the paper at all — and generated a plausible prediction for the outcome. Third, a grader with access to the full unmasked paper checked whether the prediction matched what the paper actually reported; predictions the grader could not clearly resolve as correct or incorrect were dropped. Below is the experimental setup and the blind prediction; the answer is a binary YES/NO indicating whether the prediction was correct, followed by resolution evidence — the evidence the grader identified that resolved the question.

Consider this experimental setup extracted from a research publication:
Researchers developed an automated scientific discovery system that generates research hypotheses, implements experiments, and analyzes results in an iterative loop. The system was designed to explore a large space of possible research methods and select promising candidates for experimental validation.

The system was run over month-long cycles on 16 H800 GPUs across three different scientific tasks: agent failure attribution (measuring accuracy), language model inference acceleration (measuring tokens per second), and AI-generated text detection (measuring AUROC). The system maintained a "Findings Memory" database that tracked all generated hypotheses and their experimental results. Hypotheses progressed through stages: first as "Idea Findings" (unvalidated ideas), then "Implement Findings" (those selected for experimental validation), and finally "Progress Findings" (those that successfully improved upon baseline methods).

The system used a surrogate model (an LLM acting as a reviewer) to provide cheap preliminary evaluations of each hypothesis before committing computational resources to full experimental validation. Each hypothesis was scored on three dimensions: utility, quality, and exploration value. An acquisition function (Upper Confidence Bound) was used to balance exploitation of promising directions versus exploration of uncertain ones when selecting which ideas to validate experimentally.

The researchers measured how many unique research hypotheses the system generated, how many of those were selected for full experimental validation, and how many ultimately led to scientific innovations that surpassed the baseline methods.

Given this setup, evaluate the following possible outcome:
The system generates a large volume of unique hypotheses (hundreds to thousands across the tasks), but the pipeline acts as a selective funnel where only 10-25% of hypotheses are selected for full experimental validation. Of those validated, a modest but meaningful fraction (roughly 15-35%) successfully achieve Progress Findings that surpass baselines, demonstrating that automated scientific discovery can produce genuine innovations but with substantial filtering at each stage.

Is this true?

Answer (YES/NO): NO